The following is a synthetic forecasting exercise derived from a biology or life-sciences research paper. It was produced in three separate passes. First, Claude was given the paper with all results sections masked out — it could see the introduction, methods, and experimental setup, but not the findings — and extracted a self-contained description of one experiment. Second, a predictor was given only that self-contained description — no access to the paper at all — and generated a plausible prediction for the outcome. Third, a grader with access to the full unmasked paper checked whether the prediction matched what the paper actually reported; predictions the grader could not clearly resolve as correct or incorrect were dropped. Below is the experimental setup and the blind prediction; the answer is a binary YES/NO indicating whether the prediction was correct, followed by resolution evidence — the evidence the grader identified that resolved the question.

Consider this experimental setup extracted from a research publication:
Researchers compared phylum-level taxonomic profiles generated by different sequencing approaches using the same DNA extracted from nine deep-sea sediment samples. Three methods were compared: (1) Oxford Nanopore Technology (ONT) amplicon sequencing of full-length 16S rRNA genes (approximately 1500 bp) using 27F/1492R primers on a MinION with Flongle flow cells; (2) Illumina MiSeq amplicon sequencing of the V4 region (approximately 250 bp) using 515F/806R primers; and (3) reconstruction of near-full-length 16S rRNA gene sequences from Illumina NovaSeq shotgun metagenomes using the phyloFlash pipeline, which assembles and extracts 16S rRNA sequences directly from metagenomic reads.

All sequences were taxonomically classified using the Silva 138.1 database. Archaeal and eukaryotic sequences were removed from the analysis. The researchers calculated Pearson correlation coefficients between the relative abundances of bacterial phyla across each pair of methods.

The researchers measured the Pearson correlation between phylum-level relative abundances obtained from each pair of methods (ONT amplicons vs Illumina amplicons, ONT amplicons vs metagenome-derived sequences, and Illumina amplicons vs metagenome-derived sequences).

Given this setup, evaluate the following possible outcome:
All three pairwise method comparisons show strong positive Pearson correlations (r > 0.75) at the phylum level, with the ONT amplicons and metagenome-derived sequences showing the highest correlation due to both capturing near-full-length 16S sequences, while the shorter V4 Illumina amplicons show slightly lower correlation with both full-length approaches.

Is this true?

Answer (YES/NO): NO